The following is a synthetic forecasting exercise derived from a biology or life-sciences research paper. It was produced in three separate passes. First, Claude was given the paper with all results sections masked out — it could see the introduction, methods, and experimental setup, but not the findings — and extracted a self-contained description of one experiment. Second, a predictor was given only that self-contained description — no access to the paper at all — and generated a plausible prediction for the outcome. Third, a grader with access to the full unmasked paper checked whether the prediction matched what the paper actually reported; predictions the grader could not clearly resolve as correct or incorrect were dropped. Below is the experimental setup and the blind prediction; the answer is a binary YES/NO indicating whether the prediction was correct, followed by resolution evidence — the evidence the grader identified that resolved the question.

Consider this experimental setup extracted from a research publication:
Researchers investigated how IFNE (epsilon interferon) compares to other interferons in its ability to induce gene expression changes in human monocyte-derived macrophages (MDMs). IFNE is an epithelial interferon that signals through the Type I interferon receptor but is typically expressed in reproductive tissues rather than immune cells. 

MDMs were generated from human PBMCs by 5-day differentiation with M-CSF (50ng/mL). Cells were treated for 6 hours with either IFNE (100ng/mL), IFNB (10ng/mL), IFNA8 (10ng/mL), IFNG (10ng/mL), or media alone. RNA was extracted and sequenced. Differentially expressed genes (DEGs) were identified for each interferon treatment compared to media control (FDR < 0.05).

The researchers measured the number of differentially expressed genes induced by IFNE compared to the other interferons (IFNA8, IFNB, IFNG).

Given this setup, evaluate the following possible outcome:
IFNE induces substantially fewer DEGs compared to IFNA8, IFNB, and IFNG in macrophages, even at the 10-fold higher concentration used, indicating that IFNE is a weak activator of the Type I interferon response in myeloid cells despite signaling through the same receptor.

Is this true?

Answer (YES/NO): YES